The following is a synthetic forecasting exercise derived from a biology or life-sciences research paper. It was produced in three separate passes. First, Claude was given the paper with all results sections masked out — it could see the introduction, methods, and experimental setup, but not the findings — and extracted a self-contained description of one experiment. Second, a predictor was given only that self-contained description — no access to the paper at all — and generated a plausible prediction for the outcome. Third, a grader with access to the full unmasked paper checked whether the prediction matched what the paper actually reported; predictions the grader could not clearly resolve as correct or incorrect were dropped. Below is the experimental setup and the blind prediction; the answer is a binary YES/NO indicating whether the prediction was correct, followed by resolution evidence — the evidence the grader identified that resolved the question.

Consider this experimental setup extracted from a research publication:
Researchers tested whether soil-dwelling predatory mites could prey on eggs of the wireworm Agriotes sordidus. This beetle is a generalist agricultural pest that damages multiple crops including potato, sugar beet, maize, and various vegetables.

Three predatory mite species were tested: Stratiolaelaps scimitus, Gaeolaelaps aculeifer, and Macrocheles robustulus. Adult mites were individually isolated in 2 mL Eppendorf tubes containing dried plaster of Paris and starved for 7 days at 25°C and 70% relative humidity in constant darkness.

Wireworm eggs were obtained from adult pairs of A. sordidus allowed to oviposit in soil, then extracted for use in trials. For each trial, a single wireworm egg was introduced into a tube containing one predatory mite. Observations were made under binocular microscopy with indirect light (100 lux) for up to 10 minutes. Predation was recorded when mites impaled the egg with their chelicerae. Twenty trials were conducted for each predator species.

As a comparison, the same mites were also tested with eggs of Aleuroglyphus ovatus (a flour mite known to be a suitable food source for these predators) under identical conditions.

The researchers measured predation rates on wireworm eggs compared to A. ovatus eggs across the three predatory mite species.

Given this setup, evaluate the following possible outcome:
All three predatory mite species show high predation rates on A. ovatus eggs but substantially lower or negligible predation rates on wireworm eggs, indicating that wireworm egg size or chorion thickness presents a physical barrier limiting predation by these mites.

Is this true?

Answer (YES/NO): NO